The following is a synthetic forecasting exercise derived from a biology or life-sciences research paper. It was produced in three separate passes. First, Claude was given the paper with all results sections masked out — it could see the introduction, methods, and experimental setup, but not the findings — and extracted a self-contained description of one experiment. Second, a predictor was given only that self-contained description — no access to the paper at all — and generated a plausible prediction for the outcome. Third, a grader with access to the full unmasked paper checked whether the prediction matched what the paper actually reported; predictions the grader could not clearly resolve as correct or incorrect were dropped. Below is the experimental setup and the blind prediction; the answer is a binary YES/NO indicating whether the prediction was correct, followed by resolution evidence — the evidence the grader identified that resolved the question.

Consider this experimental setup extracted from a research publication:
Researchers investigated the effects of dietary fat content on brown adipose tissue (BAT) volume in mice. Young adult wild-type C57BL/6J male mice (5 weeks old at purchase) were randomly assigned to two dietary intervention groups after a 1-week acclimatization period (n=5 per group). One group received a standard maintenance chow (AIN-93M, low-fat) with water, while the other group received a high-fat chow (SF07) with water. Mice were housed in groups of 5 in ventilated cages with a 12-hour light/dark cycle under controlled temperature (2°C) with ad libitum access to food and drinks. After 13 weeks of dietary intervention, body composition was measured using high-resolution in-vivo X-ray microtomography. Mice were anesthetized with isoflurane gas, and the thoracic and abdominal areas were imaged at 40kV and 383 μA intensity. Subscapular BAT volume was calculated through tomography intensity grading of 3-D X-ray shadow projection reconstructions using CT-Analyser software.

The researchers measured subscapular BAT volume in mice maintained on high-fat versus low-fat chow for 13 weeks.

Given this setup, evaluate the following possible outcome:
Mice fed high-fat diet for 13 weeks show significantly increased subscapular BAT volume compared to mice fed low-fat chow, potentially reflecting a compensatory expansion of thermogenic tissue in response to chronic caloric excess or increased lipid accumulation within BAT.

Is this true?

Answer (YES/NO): NO